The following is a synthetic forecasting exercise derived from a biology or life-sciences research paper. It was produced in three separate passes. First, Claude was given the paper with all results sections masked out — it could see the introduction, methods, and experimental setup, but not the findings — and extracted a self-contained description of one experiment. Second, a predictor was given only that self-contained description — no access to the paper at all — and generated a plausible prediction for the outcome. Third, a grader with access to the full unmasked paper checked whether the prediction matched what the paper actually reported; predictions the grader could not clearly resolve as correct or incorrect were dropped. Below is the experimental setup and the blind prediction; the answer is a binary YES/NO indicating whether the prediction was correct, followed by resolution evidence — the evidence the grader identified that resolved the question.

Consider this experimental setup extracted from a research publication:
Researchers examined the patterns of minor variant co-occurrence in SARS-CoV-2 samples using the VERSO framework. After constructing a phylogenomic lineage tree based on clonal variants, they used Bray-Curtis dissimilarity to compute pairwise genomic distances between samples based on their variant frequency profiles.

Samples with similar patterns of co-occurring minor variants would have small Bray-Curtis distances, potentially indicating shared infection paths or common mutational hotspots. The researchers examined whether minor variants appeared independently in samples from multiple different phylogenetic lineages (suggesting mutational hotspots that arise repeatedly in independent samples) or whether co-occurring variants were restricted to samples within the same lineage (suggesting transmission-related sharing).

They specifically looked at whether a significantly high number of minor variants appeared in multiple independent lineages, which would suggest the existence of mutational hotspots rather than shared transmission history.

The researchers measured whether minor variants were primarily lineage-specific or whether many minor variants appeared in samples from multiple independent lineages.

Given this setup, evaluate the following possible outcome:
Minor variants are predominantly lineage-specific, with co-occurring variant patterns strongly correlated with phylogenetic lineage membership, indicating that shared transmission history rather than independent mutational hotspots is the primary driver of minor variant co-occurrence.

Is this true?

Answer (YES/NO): NO